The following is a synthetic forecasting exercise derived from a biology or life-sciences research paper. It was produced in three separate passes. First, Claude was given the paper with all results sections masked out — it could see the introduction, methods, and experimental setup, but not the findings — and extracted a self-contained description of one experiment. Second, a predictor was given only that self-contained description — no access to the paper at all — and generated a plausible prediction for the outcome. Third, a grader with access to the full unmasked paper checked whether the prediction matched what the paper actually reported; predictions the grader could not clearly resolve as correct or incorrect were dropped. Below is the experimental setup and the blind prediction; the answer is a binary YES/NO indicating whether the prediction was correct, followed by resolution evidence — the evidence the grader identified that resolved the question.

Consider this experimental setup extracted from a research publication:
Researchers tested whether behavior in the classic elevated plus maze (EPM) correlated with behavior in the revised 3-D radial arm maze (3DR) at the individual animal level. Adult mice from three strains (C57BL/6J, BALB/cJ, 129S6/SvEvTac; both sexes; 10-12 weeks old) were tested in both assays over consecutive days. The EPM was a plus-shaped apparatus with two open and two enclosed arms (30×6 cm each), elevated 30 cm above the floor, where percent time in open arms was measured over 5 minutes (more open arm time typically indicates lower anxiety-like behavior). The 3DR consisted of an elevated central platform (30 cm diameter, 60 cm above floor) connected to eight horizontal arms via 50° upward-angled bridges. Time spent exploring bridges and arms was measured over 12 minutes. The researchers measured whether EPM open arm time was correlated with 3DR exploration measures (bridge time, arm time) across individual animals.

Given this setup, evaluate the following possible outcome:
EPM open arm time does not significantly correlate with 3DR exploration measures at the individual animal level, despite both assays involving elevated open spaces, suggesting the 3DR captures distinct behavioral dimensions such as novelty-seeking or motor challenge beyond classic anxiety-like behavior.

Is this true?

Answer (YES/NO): NO